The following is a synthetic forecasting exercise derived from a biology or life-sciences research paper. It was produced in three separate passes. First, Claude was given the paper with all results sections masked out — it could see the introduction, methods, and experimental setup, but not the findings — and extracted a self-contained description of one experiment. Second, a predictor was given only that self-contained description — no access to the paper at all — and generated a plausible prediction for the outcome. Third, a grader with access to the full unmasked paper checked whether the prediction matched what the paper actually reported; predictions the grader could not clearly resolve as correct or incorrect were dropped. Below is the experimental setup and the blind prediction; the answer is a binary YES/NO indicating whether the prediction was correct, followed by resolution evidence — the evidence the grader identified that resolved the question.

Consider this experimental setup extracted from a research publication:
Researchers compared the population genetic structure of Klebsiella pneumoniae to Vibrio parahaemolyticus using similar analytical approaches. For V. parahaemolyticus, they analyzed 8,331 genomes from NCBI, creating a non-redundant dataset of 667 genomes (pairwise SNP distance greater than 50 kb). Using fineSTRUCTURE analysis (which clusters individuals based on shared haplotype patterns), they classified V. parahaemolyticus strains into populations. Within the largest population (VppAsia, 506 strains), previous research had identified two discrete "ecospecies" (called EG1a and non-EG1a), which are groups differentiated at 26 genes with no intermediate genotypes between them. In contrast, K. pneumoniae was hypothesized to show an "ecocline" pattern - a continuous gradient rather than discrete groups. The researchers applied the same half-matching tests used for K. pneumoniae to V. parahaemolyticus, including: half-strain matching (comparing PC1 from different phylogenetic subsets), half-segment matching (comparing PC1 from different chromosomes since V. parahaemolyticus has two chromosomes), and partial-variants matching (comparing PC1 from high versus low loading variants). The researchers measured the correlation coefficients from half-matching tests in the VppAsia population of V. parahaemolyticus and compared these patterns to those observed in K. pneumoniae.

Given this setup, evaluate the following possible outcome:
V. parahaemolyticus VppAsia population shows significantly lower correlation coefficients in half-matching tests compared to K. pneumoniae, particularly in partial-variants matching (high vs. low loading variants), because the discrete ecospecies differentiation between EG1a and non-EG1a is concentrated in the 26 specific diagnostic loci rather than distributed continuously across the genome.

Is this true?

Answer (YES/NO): YES